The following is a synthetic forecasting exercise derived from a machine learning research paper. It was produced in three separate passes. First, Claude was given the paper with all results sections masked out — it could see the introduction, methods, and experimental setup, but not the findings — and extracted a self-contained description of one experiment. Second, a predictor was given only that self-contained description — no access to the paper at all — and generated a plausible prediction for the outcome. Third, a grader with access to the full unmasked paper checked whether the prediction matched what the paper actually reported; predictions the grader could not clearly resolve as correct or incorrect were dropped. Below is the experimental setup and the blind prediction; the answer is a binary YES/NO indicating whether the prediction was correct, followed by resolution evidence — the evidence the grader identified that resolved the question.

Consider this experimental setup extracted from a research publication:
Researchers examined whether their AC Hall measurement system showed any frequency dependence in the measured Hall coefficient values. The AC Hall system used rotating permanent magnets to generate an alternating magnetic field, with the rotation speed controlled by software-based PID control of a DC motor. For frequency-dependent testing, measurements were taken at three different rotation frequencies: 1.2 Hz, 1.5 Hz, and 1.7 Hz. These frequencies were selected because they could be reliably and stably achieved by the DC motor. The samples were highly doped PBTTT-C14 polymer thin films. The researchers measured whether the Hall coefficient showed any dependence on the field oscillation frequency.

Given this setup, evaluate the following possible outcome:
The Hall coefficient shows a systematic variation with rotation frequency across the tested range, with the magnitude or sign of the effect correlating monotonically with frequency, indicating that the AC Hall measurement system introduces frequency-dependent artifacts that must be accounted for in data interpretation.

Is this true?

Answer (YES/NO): NO